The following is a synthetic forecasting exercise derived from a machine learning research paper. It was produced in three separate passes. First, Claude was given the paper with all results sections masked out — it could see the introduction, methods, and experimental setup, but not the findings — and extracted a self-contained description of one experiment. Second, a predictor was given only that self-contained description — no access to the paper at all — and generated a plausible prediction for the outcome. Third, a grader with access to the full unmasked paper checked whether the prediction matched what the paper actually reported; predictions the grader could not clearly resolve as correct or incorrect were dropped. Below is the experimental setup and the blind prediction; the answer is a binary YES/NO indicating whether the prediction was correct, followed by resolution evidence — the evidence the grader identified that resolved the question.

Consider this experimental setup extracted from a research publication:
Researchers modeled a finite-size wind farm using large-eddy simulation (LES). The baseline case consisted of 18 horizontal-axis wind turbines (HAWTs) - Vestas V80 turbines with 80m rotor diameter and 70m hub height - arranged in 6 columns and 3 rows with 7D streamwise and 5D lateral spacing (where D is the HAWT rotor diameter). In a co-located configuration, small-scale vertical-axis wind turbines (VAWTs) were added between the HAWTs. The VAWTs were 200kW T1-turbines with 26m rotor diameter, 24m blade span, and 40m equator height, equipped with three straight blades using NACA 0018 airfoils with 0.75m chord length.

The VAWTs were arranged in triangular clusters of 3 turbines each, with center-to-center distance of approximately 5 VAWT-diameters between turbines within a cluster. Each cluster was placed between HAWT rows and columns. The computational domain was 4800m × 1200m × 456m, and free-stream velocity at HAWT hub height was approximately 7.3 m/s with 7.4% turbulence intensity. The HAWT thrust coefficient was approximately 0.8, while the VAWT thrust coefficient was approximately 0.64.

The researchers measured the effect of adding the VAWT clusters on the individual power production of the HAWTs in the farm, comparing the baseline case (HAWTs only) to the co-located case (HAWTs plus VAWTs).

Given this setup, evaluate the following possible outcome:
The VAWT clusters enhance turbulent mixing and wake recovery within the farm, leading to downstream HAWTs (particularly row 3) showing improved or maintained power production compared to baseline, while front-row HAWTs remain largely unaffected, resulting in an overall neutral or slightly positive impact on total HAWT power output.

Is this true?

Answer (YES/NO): NO